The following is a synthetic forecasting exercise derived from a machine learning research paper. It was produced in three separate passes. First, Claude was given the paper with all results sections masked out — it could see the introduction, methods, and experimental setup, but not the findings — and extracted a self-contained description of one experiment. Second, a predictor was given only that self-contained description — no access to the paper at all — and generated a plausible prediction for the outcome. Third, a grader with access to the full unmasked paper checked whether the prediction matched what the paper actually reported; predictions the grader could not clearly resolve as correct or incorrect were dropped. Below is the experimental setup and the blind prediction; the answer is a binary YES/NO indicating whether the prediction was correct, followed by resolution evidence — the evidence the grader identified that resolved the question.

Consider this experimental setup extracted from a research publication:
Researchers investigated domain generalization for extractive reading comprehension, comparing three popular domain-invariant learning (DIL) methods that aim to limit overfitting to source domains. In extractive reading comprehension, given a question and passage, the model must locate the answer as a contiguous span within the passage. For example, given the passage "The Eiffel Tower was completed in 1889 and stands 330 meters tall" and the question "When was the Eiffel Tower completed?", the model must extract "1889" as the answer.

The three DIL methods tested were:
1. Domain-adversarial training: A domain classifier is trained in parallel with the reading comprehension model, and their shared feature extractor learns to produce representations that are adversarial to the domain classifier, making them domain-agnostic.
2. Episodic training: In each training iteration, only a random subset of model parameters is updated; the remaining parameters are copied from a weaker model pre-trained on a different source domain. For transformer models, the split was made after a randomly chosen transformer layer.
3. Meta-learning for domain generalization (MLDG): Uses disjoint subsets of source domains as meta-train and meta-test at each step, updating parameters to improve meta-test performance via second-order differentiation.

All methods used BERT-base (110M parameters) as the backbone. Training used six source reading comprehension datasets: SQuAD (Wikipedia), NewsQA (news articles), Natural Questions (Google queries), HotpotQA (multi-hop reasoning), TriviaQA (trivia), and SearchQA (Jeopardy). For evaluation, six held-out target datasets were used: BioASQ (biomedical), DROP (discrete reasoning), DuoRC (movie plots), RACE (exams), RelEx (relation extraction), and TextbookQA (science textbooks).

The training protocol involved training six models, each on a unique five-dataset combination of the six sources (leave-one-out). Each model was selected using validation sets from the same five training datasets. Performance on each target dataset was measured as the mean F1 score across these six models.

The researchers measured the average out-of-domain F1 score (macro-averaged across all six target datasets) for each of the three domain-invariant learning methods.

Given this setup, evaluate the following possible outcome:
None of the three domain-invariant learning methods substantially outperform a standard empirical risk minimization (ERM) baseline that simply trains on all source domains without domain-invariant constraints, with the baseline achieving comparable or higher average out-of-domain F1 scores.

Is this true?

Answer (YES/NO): NO